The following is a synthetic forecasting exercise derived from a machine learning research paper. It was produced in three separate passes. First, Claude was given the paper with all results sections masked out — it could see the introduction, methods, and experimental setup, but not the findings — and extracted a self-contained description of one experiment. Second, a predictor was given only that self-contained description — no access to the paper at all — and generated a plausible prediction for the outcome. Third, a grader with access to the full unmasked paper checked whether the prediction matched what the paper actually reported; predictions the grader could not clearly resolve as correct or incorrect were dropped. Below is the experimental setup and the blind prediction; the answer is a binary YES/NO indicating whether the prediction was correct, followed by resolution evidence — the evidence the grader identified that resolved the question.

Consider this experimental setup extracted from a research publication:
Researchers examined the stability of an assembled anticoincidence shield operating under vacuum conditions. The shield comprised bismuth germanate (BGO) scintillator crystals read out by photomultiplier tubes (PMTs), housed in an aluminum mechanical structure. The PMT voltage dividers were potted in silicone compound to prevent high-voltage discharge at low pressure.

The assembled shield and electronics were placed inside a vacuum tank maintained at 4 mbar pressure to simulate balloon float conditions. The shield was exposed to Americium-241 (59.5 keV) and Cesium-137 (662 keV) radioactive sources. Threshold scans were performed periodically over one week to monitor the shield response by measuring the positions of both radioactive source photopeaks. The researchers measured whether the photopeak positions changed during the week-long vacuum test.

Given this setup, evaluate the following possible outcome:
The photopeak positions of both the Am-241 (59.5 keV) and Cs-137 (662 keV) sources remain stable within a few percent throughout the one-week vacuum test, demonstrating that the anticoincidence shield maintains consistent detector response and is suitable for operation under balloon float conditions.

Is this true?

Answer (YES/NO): YES